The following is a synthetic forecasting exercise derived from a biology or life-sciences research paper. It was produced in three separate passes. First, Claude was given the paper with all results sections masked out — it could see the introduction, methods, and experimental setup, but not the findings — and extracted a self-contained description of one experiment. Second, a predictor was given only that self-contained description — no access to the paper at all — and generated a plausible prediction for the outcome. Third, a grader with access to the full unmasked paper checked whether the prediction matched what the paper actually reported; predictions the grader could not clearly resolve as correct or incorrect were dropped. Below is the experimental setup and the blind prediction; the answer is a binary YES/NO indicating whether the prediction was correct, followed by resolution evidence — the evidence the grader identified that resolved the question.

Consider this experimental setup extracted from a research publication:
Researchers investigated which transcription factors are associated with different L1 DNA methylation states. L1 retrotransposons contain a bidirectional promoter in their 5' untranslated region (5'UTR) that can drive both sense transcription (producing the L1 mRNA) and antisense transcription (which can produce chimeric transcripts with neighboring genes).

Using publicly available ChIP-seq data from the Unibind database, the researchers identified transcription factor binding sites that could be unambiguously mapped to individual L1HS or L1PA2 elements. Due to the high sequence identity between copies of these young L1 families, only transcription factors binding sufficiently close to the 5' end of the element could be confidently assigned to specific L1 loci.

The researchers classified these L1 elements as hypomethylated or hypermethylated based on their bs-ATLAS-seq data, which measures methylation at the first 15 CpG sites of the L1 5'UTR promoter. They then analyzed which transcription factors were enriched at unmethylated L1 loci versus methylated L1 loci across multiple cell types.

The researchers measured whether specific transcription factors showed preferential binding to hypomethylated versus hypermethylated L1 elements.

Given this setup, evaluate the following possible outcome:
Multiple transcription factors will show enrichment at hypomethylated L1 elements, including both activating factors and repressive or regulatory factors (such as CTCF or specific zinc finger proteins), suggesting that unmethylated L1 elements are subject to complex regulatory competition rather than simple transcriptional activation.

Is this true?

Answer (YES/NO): NO